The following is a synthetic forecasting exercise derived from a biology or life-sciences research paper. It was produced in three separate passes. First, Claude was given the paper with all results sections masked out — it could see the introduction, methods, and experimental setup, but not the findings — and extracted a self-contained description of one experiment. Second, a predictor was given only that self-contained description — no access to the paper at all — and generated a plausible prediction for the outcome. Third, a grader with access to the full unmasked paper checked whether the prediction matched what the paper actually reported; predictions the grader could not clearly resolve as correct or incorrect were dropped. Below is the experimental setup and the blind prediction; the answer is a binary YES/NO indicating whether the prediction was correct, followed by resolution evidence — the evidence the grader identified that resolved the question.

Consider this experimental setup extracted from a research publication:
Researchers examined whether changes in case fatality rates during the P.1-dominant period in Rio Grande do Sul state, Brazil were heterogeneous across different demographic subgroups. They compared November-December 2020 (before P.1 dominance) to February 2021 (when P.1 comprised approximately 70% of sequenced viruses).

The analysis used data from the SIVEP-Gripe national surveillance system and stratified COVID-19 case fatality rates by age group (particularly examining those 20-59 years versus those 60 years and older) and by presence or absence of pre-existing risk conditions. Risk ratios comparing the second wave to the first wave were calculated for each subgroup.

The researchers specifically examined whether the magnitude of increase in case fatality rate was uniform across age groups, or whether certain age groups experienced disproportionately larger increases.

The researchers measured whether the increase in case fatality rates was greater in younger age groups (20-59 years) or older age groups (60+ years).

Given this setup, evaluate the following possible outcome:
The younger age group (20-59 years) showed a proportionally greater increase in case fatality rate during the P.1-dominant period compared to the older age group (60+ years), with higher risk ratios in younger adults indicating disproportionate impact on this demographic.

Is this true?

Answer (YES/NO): YES